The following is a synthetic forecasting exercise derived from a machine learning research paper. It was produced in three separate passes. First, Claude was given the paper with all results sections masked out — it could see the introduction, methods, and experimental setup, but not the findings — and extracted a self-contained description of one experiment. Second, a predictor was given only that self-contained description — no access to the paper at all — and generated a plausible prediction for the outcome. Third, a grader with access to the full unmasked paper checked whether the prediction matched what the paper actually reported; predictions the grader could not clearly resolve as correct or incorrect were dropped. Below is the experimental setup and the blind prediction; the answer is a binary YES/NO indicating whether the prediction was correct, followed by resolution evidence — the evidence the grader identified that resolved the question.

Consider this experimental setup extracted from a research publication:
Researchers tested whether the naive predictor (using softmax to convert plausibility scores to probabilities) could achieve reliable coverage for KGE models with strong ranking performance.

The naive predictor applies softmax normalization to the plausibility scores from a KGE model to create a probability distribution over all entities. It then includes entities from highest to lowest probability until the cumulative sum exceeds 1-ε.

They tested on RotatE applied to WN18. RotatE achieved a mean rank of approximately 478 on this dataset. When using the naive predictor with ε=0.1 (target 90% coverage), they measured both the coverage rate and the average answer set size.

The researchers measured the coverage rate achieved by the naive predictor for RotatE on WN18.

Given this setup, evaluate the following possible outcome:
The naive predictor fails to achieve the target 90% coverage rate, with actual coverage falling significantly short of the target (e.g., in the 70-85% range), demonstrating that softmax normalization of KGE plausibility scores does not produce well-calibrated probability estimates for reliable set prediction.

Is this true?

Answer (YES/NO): NO